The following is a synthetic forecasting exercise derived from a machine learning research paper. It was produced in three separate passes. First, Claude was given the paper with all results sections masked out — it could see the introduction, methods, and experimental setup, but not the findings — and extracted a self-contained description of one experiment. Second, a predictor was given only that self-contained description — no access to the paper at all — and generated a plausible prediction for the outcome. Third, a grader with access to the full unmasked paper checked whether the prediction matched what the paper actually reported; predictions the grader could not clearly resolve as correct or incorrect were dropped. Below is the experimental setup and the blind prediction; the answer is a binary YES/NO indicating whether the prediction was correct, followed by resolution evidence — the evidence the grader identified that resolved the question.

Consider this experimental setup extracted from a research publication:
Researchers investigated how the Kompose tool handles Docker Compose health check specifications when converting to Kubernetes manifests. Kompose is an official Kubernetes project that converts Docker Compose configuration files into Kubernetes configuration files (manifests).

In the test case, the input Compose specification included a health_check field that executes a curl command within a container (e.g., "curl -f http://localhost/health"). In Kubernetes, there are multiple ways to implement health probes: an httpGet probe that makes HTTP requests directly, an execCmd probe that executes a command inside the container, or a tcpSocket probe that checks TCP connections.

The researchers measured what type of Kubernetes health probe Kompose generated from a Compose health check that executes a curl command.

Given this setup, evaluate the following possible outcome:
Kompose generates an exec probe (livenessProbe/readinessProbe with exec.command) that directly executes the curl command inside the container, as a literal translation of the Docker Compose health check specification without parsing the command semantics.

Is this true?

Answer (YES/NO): YES